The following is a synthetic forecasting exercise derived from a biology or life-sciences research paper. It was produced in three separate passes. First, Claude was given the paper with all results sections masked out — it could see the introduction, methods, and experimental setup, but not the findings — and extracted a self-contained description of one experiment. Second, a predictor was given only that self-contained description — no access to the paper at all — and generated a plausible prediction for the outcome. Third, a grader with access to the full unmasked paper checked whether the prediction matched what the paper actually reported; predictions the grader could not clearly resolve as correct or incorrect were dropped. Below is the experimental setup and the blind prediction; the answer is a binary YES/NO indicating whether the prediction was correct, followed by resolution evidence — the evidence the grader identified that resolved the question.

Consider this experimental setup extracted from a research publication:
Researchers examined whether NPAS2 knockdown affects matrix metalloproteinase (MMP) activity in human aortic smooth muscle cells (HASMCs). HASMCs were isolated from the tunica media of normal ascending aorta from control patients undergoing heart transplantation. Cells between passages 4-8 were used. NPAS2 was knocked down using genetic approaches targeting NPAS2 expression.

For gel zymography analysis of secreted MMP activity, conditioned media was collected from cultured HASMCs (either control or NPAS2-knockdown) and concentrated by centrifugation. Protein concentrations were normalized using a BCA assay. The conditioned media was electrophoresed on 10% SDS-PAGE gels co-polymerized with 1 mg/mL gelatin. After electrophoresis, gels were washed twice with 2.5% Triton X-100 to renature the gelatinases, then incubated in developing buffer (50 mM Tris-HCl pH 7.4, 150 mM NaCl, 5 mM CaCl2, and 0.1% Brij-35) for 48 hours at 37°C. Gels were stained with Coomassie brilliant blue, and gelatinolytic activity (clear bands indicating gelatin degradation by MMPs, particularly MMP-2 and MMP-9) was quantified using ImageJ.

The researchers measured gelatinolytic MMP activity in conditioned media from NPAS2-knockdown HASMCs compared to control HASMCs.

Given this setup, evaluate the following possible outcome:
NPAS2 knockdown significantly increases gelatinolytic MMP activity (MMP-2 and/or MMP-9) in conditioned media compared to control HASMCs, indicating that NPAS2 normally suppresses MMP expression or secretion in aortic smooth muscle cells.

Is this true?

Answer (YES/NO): YES